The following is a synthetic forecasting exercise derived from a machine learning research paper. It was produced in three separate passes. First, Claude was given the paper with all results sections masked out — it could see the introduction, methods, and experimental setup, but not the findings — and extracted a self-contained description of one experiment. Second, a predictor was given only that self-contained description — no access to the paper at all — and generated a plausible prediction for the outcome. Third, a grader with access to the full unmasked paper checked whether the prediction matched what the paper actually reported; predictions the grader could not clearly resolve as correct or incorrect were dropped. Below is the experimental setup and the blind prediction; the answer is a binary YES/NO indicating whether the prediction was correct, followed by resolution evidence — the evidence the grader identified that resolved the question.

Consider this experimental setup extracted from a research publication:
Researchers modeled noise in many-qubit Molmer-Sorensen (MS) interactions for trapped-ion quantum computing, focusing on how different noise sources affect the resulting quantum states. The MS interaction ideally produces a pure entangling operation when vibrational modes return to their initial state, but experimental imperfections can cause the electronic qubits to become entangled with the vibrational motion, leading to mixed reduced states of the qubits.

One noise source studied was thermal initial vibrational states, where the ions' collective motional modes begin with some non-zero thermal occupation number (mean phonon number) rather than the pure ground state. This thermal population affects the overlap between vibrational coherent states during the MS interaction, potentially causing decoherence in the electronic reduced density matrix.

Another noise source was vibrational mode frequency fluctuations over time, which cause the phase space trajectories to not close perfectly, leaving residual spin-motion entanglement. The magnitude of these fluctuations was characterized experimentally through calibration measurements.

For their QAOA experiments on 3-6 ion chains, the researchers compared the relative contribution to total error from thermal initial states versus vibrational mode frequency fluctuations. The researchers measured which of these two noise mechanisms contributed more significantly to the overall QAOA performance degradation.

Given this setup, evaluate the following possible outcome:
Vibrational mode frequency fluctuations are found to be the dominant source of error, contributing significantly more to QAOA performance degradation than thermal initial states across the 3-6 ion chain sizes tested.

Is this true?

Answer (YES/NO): YES